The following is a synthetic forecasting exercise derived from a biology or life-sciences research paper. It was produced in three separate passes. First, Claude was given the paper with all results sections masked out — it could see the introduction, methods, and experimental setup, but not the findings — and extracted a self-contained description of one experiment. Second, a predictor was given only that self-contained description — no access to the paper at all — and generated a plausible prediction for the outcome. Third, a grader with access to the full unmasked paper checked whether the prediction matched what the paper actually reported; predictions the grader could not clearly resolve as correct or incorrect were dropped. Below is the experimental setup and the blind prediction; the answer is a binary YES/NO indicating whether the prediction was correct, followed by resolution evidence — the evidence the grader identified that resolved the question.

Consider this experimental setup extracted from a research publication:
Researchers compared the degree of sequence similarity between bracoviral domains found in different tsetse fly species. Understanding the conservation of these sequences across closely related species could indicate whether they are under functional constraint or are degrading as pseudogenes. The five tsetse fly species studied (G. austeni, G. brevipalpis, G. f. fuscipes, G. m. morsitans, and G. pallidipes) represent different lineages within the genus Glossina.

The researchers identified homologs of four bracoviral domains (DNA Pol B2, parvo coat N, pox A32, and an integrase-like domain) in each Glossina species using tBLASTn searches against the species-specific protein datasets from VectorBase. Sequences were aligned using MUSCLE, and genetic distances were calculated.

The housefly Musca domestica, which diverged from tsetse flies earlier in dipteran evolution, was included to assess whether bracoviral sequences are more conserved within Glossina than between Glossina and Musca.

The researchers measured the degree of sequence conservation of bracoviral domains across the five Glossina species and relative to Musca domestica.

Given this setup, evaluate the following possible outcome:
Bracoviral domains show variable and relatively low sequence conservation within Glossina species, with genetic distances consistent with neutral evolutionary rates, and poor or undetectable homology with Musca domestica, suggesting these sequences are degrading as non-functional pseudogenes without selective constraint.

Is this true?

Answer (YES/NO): NO